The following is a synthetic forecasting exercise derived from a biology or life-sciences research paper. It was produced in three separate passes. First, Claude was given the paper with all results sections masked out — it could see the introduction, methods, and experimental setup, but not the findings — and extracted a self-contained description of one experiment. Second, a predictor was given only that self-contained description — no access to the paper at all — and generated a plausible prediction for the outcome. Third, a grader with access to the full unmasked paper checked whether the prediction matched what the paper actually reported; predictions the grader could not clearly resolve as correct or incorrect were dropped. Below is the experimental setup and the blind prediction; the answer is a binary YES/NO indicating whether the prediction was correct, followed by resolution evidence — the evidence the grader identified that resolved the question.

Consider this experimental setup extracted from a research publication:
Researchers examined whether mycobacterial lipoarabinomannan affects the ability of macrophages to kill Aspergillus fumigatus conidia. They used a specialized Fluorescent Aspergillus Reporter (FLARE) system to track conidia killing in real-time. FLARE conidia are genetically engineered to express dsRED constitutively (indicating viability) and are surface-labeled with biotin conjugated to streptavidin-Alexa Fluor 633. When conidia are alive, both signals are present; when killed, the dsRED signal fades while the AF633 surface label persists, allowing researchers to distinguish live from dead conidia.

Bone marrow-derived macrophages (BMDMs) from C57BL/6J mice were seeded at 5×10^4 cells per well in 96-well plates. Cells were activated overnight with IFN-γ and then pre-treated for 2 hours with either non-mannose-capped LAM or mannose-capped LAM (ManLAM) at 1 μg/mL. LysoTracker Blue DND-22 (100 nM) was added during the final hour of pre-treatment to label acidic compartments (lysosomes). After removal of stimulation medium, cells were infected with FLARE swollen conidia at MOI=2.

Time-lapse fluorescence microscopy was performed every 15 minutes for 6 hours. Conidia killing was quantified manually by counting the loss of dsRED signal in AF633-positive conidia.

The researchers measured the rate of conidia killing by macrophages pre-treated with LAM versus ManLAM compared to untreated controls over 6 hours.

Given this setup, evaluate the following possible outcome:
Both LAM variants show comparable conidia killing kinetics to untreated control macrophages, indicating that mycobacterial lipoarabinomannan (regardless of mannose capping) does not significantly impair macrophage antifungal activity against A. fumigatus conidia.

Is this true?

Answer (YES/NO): NO